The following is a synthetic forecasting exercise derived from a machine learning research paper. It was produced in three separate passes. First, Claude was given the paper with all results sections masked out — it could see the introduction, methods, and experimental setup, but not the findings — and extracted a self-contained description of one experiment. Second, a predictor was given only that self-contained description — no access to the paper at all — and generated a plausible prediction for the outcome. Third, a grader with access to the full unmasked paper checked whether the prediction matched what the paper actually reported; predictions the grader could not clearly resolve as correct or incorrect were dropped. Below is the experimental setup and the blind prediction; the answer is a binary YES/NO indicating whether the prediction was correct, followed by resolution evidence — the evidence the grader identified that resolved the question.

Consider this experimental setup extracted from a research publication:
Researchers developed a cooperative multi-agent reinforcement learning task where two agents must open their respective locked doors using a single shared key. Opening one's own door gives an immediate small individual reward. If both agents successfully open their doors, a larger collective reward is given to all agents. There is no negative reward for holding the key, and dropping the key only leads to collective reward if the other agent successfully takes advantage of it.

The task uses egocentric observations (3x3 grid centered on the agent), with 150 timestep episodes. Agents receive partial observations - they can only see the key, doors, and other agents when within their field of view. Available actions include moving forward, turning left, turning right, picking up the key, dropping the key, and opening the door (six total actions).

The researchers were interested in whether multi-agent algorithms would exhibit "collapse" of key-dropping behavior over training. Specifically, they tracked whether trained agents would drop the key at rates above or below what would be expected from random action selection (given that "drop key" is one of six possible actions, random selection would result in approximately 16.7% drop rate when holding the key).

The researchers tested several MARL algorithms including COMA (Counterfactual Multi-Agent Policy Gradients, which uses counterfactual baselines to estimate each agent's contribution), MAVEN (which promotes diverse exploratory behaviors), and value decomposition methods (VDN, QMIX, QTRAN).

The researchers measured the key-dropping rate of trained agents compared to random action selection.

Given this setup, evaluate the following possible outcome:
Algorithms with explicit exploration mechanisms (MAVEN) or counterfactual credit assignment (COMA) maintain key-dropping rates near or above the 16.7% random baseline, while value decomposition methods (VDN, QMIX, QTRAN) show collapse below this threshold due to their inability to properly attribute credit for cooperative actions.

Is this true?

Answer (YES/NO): NO